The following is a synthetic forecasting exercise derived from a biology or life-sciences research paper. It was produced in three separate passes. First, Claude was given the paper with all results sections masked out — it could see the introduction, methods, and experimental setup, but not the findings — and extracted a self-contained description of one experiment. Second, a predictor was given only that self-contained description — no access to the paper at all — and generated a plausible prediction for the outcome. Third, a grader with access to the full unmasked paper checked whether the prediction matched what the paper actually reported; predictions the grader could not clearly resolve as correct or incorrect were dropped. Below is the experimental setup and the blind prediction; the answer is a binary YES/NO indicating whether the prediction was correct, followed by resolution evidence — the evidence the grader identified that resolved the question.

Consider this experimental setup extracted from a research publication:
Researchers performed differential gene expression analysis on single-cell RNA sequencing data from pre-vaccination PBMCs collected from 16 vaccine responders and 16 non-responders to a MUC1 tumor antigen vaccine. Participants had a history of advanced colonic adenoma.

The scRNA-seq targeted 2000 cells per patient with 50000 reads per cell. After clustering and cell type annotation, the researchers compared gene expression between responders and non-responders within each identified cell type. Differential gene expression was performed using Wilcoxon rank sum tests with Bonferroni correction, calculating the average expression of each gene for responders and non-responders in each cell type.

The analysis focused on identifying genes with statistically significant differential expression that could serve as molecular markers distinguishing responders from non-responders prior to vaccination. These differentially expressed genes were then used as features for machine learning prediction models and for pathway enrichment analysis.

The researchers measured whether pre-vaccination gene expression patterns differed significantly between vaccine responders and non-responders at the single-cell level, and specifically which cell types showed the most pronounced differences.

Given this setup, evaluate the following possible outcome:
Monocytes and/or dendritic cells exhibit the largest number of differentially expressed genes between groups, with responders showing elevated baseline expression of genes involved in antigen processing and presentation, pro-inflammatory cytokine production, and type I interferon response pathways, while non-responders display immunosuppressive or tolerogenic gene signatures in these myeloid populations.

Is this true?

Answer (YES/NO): NO